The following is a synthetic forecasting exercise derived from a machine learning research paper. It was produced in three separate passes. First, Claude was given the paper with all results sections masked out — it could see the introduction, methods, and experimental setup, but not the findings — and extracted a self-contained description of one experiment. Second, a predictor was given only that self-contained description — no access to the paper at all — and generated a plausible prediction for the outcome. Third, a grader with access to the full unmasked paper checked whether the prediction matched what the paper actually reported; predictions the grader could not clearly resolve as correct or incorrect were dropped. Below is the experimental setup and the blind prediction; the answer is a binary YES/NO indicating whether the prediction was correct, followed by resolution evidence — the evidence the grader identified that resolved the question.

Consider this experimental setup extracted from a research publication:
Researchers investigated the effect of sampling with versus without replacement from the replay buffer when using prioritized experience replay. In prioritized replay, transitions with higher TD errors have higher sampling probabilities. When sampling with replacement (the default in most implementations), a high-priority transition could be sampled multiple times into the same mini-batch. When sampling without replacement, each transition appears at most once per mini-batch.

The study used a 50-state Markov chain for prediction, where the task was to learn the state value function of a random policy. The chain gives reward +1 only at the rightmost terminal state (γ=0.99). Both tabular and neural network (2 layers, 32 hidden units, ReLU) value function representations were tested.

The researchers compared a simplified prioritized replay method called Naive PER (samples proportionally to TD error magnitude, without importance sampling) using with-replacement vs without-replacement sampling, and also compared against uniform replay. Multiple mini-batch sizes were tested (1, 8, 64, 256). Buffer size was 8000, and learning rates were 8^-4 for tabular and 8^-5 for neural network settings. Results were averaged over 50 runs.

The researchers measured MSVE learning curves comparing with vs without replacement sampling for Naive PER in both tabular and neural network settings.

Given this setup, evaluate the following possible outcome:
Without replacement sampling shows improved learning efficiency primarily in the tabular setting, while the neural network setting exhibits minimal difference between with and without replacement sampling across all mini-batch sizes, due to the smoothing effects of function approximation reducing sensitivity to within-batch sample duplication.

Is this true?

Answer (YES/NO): NO